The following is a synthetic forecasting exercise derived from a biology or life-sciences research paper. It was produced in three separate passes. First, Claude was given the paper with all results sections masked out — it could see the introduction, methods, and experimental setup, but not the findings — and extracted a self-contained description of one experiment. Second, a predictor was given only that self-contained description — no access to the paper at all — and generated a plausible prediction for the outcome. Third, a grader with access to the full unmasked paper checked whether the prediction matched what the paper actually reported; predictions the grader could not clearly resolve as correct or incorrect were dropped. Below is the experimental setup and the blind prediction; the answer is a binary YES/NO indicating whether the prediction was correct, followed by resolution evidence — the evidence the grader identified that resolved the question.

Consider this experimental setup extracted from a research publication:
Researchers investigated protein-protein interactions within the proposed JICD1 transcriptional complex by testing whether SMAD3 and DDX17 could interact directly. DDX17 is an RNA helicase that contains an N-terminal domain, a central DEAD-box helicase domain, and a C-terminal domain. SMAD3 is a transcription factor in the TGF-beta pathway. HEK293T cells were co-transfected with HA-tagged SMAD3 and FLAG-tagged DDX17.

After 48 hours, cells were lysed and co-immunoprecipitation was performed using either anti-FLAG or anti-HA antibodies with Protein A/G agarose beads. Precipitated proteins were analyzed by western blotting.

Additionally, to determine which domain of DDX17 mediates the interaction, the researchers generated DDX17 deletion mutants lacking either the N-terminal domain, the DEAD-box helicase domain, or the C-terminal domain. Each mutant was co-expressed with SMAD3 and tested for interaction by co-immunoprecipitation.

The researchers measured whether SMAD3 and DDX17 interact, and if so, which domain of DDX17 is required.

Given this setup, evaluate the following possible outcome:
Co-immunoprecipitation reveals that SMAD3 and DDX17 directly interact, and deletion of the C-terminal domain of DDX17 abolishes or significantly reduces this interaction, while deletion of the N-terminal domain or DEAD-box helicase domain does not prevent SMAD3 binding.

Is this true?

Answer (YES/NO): NO